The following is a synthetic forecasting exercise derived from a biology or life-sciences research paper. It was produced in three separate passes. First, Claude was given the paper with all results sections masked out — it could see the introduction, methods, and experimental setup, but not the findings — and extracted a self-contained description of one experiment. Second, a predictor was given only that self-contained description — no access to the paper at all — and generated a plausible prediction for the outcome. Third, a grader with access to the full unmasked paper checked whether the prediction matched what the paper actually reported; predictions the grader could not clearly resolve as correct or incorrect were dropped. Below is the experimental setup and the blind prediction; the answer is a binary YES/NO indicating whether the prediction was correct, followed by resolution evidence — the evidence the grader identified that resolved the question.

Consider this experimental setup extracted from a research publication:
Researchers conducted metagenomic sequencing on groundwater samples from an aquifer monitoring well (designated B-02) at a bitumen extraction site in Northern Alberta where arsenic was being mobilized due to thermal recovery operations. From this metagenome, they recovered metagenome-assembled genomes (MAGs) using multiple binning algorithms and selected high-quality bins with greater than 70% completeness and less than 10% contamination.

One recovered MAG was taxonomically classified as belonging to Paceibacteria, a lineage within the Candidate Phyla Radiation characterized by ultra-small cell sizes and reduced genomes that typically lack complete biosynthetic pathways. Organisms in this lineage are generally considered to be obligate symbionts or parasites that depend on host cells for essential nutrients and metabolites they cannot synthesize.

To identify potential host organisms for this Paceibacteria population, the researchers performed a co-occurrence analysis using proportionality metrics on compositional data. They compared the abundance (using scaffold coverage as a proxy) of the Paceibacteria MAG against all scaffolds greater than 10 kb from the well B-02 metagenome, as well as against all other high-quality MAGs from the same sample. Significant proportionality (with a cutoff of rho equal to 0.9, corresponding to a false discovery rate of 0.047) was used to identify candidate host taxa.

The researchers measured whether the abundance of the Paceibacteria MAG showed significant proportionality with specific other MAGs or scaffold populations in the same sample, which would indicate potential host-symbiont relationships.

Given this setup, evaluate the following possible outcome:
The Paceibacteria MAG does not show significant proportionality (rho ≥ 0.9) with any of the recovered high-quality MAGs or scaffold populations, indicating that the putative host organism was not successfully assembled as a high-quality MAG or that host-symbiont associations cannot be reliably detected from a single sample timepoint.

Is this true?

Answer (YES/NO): NO